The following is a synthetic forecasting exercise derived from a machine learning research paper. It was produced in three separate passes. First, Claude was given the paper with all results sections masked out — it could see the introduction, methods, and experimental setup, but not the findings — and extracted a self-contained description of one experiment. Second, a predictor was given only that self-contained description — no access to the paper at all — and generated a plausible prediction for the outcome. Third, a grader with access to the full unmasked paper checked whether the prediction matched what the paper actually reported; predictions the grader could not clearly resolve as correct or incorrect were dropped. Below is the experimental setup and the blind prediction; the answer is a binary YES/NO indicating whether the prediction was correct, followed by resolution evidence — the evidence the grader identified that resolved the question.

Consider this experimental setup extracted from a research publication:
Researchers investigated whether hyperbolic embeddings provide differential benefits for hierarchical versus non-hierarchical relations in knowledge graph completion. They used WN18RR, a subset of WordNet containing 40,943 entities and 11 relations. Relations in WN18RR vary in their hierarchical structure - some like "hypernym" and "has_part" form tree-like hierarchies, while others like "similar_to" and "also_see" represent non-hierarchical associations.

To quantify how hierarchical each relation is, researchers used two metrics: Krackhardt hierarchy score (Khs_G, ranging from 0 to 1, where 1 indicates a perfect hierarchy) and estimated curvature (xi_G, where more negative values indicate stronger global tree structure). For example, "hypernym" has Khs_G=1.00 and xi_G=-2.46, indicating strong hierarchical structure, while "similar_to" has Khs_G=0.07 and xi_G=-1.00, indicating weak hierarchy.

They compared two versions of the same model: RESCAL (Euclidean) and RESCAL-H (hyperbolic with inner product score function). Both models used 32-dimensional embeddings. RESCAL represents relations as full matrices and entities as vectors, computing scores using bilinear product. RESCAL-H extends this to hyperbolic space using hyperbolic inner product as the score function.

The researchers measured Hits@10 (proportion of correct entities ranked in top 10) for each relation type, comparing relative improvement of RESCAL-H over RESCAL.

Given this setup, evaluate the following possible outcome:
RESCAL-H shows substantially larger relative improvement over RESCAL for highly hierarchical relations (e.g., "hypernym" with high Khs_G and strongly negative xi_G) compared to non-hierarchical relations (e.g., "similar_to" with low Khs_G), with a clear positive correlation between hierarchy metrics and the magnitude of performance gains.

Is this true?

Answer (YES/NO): YES